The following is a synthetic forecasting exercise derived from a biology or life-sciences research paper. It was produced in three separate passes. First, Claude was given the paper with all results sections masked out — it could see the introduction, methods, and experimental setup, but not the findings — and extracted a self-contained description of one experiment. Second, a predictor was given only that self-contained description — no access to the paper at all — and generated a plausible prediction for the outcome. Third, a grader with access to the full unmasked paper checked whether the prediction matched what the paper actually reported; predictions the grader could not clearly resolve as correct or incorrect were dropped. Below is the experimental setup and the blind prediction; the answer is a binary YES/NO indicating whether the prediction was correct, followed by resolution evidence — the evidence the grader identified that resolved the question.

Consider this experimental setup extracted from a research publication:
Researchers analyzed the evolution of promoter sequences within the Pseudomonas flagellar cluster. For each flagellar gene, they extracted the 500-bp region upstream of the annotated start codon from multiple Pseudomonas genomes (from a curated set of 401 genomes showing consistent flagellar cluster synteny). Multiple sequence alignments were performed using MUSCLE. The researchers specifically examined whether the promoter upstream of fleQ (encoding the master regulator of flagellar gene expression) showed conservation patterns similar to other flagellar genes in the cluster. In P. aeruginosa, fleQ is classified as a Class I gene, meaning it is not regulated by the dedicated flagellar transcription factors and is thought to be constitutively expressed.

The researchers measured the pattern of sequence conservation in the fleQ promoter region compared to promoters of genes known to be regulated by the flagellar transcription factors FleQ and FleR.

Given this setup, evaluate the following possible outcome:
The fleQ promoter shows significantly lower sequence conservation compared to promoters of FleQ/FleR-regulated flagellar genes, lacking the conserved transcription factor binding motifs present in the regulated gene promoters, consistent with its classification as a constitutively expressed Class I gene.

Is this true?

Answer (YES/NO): NO